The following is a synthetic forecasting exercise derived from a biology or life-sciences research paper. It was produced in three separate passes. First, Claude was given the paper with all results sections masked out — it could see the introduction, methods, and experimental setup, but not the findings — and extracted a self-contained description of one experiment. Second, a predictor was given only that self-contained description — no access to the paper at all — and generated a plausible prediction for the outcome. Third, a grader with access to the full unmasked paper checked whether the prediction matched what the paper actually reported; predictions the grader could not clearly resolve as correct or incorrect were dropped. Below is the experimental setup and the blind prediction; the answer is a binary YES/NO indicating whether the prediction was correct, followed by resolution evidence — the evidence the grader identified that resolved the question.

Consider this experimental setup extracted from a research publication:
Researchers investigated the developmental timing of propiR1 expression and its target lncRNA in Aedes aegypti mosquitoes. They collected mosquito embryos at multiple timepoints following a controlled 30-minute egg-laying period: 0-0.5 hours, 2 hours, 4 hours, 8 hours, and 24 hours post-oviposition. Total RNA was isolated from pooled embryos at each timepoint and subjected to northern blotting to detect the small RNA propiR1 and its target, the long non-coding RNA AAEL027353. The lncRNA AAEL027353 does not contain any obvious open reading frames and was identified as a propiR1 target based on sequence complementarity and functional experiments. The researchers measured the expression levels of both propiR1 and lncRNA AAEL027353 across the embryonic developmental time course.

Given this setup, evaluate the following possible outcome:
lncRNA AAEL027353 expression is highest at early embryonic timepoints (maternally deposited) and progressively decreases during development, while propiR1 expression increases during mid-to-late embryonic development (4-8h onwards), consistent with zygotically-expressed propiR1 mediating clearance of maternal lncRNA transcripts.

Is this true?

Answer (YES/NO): YES